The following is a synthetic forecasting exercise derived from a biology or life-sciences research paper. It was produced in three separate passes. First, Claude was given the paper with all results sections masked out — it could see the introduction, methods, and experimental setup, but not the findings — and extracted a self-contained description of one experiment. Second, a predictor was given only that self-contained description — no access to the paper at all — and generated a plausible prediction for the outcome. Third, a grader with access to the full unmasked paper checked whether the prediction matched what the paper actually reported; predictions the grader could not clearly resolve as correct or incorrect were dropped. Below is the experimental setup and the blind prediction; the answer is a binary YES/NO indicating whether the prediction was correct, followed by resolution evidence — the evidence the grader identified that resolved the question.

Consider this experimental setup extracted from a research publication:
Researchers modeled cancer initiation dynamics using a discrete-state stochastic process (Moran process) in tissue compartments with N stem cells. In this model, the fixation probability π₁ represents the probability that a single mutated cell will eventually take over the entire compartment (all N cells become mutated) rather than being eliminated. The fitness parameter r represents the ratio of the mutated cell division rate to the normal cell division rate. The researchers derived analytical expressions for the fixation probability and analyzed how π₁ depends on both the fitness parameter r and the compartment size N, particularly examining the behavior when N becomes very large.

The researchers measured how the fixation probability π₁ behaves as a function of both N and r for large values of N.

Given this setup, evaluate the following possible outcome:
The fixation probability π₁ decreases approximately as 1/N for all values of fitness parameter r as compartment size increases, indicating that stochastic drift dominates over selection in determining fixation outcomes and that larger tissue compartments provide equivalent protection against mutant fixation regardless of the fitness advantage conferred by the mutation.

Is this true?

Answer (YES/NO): NO